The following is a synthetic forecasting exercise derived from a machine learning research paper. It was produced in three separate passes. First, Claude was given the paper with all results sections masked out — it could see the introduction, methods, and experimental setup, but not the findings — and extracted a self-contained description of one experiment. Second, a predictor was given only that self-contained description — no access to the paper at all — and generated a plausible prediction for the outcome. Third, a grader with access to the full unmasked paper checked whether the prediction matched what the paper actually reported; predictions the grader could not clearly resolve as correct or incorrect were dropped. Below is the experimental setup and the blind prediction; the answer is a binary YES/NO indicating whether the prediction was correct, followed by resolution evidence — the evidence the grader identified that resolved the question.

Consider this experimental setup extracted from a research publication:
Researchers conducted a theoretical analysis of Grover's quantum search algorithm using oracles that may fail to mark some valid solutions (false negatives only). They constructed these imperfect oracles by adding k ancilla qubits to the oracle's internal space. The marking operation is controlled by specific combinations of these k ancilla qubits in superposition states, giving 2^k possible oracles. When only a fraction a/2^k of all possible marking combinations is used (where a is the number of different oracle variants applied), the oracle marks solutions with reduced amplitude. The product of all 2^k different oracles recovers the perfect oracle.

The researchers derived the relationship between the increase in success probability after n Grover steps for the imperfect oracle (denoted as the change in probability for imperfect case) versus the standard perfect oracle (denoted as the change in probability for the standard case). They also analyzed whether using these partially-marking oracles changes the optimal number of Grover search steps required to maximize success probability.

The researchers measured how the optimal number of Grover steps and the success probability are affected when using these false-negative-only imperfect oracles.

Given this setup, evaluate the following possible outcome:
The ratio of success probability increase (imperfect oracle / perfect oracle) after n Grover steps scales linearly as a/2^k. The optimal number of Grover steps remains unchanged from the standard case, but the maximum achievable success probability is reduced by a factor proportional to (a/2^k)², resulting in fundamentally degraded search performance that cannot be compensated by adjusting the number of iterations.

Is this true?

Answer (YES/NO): NO